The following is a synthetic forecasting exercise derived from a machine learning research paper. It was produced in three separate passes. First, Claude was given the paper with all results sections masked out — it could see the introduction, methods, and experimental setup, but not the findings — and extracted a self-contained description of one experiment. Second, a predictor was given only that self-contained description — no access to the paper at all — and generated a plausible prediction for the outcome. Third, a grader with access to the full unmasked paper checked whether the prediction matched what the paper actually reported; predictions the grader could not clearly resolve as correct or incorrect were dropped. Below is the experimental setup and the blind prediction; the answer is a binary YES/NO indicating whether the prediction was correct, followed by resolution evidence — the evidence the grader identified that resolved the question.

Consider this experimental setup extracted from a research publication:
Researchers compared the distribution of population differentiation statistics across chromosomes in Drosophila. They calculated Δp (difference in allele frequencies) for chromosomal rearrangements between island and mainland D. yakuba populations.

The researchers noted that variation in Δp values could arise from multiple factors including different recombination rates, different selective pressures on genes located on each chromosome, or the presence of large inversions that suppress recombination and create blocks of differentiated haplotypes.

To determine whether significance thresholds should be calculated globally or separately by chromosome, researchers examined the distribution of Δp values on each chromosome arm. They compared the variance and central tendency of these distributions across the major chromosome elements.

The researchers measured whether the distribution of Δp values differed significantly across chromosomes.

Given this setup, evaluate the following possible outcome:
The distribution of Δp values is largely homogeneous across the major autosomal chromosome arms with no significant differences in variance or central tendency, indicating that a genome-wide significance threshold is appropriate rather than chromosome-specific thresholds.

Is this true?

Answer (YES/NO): NO